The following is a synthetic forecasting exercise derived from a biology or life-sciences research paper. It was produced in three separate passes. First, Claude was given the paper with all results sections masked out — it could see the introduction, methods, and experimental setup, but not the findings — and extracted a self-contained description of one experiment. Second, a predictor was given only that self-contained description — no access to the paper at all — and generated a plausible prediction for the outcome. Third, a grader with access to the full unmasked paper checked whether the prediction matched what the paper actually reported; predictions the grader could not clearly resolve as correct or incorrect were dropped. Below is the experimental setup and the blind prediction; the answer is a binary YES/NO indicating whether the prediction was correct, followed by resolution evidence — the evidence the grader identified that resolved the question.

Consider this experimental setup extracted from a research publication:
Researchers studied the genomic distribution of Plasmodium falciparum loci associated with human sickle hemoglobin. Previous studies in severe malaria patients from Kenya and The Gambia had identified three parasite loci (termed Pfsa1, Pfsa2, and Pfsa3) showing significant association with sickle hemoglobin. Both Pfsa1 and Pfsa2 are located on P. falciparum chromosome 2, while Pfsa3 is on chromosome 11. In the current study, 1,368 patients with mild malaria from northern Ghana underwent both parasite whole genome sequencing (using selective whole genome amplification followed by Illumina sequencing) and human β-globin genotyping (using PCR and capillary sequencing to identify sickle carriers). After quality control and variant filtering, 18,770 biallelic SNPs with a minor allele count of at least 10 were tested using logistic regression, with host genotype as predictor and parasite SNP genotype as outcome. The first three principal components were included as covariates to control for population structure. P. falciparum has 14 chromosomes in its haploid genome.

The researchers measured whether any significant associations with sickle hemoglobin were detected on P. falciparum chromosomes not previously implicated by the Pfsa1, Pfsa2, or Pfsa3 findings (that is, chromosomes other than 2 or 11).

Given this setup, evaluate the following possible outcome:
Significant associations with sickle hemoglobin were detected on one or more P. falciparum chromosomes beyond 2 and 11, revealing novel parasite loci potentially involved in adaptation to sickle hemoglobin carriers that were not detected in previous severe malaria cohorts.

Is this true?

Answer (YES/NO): YES